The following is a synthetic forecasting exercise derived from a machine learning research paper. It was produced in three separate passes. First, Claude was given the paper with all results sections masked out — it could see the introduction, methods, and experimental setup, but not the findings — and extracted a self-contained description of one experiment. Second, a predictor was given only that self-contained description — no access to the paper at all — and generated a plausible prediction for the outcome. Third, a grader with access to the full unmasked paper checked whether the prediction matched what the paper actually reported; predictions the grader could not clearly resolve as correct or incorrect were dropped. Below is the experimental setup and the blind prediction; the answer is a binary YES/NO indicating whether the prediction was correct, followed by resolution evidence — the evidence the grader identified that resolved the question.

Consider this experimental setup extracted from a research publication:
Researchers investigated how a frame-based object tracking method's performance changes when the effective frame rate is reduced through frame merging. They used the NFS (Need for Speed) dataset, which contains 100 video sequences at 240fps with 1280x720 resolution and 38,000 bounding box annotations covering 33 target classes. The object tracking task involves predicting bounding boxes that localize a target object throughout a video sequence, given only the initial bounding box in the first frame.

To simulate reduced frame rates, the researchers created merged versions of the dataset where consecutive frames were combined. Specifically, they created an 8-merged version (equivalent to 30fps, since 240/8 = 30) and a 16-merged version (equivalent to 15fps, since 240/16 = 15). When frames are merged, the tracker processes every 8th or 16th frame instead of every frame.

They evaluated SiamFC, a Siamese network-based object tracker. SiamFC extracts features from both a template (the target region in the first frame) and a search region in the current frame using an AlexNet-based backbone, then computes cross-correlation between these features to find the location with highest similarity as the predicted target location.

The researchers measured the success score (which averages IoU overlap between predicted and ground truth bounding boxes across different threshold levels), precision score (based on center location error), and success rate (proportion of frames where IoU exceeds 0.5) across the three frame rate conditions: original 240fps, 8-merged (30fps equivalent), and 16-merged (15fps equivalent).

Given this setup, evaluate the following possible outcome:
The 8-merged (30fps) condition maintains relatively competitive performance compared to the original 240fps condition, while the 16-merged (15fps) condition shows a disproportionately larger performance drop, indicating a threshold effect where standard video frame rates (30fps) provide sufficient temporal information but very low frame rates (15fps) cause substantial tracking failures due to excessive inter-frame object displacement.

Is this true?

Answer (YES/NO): NO